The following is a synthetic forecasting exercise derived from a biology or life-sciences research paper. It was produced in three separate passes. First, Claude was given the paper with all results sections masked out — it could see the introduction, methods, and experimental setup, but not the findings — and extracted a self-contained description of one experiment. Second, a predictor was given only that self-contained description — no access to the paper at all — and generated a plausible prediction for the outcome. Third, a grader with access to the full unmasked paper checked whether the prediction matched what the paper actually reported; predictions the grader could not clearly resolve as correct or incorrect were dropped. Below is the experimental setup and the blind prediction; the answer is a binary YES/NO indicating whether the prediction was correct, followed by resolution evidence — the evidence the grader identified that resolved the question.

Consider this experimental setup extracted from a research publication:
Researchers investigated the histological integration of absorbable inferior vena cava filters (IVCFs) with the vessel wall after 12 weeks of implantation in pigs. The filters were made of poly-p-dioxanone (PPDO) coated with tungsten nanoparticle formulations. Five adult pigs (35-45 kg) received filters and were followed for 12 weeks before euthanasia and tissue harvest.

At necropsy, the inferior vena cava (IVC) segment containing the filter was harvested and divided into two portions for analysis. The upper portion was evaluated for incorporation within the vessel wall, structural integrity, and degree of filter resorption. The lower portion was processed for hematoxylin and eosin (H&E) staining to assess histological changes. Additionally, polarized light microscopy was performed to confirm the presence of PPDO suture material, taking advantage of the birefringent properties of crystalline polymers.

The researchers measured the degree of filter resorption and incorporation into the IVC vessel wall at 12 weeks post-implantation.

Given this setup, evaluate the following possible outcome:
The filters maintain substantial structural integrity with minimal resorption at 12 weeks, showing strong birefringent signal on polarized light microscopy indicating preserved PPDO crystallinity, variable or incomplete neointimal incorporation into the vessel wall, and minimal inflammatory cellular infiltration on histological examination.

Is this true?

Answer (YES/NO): NO